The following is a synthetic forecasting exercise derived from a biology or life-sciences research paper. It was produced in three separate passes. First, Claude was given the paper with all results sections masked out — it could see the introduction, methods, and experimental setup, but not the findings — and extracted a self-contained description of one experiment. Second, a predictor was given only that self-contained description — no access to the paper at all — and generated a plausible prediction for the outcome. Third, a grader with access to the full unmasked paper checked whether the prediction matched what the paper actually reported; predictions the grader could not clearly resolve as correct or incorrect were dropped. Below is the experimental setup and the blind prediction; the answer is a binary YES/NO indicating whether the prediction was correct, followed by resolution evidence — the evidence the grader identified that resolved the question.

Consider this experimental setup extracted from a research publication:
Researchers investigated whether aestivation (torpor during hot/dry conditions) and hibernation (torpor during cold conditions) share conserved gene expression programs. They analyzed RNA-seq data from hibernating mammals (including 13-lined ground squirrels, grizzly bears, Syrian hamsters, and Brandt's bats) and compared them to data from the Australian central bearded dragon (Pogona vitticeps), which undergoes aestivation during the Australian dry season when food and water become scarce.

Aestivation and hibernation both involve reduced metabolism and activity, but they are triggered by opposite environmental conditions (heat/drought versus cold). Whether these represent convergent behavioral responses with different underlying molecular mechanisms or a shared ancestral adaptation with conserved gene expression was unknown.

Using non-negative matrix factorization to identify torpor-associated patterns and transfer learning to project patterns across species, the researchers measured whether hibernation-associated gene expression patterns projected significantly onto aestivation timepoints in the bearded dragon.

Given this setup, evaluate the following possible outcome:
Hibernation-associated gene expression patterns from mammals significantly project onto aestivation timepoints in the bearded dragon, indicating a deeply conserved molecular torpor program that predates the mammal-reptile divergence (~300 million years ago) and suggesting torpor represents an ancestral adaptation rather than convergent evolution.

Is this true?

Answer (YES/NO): NO